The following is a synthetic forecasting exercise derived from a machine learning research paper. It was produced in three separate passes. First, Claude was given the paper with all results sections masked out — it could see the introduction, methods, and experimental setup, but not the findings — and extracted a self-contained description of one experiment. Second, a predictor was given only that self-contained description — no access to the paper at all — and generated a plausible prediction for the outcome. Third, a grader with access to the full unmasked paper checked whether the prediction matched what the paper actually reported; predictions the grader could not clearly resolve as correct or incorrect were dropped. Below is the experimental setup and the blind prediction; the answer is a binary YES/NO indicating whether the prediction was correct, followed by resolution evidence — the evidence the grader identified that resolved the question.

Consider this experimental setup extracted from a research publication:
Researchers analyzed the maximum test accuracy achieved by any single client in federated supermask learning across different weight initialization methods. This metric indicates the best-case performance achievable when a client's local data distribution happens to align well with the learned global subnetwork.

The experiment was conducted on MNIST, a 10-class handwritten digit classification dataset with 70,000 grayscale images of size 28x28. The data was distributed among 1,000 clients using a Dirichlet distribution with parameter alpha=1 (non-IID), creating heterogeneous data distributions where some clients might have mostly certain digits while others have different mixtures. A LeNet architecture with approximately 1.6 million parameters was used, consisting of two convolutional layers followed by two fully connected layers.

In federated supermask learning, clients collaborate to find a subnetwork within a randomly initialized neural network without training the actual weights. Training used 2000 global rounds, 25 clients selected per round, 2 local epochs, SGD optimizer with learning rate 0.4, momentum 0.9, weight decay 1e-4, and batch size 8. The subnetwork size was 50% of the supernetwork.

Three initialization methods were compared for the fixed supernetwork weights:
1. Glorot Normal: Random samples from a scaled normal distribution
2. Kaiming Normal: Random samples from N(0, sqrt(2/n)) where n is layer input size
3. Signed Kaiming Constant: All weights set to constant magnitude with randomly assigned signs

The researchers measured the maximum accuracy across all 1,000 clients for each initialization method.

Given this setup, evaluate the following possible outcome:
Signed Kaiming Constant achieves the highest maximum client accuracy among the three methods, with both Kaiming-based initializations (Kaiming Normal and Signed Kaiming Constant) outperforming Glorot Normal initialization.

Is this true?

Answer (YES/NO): NO